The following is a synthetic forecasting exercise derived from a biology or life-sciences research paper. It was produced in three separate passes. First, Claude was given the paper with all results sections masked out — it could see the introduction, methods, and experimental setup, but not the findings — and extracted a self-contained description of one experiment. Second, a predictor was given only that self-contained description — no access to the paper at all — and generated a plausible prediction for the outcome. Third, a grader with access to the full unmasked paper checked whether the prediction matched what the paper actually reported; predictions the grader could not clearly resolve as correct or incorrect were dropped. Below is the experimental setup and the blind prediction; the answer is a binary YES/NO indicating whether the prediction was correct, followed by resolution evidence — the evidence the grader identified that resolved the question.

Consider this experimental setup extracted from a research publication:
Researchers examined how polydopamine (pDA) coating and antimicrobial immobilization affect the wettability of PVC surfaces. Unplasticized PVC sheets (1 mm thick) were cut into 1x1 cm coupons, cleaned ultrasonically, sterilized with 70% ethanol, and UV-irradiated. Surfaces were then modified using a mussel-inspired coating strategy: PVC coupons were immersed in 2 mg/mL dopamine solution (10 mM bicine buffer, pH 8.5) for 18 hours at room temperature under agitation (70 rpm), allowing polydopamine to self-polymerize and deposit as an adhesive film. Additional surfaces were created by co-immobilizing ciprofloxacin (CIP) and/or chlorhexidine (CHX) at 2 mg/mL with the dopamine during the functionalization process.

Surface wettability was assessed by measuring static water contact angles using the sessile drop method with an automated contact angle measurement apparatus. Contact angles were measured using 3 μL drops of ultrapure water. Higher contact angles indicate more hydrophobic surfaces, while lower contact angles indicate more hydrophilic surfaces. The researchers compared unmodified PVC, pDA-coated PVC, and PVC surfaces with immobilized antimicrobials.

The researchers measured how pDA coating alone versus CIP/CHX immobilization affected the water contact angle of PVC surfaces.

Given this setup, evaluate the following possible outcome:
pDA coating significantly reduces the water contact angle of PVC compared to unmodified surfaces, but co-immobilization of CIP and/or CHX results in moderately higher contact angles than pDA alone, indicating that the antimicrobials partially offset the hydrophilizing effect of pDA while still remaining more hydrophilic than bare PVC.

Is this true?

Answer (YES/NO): NO